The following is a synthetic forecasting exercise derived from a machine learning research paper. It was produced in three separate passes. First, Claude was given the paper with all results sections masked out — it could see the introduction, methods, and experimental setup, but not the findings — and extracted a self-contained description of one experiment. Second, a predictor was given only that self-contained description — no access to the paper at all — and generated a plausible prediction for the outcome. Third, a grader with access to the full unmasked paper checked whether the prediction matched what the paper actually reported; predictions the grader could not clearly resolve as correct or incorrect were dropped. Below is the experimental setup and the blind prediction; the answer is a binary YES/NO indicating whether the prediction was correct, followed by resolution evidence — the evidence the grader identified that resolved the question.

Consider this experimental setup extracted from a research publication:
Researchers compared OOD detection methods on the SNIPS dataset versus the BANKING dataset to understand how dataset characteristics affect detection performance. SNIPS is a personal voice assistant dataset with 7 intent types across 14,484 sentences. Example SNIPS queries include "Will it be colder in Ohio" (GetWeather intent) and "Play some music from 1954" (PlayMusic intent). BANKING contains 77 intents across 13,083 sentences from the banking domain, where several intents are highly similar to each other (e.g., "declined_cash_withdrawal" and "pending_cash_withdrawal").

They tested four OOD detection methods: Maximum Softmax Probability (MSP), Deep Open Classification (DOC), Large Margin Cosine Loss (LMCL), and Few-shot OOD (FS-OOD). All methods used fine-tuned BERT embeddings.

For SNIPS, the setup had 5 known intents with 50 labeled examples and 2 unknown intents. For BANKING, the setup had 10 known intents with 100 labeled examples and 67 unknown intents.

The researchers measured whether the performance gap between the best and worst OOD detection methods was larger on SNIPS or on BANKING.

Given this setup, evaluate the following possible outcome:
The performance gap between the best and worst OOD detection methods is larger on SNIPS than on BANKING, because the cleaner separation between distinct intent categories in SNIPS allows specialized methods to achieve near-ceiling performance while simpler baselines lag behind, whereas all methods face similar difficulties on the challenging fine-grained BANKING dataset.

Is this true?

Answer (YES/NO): NO